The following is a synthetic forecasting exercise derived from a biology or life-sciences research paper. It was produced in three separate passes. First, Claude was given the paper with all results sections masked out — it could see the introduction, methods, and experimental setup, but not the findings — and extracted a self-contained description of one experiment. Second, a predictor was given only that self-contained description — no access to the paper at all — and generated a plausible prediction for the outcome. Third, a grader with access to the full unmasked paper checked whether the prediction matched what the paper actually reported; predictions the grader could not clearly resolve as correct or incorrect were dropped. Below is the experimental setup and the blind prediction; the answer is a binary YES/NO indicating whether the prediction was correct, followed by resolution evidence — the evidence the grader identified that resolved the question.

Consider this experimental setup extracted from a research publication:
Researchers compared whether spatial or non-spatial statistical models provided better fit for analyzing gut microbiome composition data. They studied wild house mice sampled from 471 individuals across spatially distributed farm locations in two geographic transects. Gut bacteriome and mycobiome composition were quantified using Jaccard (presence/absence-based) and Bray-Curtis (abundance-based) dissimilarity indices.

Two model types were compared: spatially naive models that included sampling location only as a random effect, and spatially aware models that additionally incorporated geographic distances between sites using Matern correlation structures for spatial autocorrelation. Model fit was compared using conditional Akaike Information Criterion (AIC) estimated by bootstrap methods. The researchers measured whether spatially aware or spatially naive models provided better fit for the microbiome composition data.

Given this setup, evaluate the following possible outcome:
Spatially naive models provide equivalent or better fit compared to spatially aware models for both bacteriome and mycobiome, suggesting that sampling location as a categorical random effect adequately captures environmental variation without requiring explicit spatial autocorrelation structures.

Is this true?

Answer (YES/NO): NO